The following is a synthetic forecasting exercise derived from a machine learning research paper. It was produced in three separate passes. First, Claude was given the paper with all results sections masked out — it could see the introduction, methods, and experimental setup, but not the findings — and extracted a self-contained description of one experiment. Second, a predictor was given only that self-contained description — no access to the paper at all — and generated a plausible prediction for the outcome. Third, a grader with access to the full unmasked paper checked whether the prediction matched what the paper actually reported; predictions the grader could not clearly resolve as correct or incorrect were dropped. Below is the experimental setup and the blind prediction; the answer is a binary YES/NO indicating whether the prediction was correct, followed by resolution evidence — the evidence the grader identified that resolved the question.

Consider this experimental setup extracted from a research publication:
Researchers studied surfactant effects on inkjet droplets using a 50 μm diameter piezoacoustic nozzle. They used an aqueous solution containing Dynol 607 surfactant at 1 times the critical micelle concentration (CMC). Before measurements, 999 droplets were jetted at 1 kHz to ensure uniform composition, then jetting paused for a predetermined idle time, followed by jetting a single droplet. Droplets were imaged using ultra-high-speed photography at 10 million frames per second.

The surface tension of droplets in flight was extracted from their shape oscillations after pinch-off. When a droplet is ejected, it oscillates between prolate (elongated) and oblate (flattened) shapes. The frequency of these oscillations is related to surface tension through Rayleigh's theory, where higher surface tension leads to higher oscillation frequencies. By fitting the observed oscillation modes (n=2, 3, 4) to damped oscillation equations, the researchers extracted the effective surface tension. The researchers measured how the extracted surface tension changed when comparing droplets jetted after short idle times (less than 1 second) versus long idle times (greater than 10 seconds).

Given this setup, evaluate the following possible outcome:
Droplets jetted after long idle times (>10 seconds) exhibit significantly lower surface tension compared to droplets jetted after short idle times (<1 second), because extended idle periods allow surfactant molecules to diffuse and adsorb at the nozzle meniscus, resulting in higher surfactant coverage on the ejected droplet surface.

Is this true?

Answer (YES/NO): NO